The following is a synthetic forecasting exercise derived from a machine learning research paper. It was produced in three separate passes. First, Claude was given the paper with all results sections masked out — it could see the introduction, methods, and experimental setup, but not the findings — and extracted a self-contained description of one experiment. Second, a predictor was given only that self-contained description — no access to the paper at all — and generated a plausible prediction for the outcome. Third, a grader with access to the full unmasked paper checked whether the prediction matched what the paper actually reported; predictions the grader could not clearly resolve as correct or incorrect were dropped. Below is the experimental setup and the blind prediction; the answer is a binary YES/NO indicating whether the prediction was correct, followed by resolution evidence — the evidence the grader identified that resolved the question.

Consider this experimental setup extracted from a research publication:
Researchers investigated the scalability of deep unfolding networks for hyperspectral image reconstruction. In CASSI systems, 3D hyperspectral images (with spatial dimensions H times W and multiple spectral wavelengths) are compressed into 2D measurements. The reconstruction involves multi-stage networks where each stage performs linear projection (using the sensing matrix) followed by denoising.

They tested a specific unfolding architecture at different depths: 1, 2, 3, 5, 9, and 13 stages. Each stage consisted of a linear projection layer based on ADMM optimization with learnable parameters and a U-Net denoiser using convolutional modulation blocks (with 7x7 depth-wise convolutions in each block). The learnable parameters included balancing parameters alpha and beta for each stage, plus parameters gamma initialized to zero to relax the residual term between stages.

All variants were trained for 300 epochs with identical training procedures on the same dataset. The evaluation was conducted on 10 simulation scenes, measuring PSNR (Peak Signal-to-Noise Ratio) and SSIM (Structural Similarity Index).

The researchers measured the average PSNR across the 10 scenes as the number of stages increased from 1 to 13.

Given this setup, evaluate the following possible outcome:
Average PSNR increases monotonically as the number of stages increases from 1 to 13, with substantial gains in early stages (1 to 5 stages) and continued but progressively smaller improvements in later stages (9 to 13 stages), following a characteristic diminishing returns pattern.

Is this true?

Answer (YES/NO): YES